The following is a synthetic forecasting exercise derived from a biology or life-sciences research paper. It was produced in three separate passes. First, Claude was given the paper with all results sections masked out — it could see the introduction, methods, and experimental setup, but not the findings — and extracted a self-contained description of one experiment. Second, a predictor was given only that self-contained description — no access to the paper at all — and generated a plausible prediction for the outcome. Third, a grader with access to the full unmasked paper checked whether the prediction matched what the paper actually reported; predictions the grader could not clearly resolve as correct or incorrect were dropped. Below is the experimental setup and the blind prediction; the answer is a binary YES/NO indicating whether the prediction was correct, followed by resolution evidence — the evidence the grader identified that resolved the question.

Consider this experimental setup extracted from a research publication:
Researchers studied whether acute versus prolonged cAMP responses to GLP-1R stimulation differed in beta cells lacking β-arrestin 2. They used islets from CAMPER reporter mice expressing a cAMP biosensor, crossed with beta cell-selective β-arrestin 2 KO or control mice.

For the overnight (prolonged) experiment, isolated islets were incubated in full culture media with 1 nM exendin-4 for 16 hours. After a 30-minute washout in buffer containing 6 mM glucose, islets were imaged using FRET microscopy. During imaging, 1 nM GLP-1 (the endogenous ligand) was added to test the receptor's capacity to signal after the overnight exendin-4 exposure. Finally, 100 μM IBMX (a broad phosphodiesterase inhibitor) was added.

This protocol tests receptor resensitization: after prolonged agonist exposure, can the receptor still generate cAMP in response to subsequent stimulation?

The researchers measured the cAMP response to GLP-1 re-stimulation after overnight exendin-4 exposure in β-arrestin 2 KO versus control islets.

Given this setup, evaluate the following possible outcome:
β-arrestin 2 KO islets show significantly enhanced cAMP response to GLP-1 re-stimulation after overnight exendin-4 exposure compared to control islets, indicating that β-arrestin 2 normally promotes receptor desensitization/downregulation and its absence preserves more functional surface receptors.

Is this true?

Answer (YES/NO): NO